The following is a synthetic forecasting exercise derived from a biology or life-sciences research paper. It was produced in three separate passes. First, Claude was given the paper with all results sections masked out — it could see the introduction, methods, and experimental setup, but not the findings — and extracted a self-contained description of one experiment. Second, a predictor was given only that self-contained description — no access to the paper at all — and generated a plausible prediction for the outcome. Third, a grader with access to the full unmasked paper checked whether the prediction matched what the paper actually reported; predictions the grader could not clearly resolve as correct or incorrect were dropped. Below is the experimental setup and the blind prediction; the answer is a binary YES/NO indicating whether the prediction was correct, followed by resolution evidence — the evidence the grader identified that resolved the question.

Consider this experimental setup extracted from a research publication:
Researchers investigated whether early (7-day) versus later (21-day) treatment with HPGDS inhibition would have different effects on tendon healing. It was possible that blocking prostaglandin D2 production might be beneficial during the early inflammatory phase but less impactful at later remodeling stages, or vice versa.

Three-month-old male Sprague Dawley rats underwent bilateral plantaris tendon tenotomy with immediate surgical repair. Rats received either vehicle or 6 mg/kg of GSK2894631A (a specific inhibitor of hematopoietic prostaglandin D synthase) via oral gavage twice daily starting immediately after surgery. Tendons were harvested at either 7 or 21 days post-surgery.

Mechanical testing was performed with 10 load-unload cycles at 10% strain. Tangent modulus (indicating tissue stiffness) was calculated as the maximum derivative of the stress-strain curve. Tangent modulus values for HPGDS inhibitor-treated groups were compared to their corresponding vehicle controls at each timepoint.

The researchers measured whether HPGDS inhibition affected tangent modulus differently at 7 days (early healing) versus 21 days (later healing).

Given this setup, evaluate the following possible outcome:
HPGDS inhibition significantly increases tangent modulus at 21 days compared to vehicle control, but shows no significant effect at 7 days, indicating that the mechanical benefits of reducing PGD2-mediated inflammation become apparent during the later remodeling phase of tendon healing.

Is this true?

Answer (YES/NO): NO